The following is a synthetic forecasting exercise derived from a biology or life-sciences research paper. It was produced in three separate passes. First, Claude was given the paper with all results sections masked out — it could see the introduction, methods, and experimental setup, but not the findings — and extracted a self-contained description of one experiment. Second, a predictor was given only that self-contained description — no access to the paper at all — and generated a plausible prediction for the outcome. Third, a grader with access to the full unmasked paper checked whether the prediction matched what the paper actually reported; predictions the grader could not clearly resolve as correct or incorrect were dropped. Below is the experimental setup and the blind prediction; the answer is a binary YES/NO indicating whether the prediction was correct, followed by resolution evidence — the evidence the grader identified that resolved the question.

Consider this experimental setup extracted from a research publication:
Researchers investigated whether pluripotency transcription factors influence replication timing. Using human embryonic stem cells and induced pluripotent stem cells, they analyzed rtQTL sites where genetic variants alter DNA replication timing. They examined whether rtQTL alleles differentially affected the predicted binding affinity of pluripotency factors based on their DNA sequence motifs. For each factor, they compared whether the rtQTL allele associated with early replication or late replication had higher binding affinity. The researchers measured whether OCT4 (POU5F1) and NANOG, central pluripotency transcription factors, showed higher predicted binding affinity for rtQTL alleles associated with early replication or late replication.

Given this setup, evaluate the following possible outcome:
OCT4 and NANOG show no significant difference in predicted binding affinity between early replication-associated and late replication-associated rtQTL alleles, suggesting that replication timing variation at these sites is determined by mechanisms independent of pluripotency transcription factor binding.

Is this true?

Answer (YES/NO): NO